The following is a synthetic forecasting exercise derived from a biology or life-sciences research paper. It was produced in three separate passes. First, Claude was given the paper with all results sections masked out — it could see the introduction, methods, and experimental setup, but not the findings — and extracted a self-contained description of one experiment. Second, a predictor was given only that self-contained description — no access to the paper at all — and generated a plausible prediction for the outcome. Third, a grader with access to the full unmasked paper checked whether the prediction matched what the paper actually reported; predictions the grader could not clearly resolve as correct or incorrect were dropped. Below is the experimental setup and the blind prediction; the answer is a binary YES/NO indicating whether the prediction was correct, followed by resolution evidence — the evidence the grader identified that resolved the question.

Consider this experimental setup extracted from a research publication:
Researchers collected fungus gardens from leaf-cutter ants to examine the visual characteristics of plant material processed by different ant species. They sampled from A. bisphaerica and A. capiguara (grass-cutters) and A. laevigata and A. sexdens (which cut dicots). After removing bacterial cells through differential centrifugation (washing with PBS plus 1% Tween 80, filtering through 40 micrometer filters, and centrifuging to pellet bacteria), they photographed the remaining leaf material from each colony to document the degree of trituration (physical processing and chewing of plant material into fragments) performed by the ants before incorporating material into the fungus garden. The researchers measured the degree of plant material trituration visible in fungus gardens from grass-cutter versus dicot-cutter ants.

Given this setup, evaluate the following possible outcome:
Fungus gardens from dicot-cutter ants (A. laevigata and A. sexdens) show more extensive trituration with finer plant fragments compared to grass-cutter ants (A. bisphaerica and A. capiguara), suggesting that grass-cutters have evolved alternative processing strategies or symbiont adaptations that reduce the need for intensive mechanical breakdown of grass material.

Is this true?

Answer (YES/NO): YES